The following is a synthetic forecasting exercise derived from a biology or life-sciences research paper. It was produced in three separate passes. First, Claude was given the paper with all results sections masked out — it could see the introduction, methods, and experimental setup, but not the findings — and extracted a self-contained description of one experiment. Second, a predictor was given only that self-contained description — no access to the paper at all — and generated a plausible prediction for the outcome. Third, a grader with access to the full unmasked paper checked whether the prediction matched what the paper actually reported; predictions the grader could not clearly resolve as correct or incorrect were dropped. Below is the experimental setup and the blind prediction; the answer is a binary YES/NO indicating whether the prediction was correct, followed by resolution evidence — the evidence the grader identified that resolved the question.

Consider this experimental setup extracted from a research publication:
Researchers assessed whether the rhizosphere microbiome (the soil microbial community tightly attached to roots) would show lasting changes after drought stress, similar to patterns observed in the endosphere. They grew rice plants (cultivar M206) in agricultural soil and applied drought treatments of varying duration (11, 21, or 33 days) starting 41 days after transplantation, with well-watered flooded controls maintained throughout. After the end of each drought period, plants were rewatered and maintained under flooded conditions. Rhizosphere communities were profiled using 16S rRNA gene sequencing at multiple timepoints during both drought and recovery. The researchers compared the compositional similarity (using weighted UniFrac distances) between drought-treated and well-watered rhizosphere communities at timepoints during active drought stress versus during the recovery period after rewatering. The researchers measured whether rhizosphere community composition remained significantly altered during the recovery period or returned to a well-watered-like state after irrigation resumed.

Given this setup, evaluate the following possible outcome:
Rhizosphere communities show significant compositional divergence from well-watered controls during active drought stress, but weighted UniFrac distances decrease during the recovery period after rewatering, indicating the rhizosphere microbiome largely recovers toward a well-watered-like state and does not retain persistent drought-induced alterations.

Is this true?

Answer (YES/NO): NO